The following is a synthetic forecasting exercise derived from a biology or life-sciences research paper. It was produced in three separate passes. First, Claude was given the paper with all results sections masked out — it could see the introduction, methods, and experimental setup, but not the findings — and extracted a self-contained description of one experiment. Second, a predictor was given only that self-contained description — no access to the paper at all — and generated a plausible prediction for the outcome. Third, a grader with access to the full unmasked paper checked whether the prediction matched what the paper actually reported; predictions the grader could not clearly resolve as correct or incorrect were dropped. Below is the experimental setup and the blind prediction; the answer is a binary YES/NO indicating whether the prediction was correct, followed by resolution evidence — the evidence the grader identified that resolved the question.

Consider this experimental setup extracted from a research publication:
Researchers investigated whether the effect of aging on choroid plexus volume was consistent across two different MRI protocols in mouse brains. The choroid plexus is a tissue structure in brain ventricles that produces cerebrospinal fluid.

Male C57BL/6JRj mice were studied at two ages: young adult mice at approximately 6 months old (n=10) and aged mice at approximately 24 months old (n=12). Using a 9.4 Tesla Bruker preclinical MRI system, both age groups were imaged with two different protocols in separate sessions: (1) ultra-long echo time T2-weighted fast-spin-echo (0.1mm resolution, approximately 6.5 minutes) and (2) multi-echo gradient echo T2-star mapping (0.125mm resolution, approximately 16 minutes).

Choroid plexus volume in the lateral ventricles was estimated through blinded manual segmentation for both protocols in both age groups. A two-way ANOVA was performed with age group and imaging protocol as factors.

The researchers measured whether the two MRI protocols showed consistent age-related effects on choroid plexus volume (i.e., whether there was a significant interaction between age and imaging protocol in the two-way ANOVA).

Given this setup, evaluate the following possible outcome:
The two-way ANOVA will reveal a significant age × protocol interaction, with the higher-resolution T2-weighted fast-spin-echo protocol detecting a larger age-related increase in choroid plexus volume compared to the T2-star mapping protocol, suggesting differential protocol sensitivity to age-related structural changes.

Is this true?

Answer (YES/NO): NO